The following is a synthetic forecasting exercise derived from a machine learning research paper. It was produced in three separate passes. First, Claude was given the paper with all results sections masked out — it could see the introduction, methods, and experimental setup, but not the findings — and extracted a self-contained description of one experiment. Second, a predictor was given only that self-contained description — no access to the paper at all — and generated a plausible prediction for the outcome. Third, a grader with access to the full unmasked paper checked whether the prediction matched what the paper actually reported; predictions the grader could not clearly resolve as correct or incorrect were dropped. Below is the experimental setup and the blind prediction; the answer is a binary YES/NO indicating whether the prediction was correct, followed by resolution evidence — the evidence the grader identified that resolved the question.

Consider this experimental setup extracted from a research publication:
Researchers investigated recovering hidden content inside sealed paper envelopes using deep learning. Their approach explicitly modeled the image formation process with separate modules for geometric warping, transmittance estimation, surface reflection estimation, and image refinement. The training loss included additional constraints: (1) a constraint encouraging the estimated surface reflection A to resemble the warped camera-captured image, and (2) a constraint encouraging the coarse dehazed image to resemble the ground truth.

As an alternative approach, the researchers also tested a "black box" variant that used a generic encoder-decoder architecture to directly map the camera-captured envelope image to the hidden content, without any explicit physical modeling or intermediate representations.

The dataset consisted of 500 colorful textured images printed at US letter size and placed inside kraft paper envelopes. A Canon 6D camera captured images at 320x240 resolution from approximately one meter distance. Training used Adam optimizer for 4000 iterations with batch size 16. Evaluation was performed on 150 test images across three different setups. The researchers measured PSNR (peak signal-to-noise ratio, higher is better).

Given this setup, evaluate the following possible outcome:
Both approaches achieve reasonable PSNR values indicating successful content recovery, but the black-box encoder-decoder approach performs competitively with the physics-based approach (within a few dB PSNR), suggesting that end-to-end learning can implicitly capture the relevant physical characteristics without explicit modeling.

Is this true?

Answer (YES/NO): NO